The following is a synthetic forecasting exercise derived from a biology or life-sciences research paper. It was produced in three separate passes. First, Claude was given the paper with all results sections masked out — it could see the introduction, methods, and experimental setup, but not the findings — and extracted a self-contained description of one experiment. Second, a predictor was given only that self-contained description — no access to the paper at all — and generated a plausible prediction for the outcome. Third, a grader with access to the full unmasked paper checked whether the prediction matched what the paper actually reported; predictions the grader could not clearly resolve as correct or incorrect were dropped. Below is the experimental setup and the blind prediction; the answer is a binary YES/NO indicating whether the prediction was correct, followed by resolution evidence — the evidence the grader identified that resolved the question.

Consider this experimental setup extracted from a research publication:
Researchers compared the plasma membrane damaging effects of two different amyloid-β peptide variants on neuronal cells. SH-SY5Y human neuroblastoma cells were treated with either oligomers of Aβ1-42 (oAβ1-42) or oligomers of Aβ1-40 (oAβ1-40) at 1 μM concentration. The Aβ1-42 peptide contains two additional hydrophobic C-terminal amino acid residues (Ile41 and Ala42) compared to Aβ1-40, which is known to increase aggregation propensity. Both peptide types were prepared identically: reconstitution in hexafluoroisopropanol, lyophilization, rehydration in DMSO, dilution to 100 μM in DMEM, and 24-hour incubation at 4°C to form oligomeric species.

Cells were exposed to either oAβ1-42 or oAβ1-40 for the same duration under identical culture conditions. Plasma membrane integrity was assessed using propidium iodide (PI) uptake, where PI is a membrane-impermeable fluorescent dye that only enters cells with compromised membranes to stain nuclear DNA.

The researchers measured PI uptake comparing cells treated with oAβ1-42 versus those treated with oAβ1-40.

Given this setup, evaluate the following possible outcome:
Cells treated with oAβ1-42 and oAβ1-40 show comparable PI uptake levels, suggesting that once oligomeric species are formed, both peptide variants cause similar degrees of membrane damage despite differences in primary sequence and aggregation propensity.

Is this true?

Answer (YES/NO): NO